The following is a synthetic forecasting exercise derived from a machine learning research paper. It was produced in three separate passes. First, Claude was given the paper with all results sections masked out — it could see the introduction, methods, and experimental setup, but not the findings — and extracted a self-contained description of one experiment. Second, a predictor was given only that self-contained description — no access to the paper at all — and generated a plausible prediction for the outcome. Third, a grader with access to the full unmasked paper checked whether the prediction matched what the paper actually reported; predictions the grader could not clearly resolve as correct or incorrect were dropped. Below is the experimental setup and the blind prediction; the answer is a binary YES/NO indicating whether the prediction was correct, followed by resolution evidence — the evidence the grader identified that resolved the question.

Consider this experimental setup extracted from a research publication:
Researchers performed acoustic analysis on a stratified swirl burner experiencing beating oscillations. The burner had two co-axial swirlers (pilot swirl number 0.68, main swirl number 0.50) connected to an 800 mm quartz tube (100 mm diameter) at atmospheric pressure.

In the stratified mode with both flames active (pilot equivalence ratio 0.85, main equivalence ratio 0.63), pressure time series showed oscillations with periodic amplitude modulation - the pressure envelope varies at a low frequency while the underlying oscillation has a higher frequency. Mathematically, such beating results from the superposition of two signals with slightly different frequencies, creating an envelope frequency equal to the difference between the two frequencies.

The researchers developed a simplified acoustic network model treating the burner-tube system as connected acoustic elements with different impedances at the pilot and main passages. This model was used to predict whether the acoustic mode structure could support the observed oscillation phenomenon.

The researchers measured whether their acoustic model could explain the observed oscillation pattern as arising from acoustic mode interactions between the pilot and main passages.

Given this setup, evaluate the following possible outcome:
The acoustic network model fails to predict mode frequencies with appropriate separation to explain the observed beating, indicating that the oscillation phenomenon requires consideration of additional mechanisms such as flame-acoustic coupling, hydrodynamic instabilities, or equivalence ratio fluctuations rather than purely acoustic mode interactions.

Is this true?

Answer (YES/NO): NO